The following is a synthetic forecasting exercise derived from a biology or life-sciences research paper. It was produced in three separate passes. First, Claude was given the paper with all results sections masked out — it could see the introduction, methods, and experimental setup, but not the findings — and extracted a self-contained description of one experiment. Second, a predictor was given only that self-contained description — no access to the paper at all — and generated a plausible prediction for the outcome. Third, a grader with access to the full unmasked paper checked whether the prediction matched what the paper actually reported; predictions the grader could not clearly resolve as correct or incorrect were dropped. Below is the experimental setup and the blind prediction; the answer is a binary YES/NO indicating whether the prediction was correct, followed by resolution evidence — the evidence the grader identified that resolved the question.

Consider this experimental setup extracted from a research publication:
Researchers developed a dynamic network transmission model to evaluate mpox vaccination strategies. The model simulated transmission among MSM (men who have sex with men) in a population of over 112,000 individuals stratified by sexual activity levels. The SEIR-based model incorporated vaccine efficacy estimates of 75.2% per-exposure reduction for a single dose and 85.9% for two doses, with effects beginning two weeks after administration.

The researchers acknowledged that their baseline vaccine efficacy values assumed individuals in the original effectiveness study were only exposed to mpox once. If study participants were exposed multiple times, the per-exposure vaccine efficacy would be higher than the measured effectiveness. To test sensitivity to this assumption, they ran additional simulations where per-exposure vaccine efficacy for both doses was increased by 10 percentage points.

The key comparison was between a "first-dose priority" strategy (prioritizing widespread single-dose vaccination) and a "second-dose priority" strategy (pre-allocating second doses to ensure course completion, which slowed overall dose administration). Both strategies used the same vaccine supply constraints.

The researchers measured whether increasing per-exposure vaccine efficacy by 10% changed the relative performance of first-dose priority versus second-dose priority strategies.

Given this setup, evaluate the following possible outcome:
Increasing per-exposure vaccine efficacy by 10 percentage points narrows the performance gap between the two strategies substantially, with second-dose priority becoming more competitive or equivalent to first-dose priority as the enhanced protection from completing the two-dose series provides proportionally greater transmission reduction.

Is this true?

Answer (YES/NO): YES